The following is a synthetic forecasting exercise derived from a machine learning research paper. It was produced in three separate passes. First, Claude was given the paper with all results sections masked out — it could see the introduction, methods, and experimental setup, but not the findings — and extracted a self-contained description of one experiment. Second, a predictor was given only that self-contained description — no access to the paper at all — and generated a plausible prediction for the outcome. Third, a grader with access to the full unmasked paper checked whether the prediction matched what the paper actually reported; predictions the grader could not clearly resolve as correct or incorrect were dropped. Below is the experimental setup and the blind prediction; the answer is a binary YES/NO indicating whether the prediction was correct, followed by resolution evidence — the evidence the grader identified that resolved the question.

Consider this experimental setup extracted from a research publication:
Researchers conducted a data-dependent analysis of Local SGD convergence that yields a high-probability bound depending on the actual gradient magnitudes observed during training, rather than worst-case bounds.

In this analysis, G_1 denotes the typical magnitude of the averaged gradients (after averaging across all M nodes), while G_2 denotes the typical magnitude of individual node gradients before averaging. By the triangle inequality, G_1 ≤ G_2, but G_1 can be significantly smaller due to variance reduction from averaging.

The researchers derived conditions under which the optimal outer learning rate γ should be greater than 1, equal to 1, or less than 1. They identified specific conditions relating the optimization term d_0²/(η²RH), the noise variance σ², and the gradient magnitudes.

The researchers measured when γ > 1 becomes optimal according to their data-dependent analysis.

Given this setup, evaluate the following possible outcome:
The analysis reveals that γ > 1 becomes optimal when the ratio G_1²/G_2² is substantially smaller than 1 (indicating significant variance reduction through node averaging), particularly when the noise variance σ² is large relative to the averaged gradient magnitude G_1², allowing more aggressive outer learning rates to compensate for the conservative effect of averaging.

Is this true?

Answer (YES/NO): NO